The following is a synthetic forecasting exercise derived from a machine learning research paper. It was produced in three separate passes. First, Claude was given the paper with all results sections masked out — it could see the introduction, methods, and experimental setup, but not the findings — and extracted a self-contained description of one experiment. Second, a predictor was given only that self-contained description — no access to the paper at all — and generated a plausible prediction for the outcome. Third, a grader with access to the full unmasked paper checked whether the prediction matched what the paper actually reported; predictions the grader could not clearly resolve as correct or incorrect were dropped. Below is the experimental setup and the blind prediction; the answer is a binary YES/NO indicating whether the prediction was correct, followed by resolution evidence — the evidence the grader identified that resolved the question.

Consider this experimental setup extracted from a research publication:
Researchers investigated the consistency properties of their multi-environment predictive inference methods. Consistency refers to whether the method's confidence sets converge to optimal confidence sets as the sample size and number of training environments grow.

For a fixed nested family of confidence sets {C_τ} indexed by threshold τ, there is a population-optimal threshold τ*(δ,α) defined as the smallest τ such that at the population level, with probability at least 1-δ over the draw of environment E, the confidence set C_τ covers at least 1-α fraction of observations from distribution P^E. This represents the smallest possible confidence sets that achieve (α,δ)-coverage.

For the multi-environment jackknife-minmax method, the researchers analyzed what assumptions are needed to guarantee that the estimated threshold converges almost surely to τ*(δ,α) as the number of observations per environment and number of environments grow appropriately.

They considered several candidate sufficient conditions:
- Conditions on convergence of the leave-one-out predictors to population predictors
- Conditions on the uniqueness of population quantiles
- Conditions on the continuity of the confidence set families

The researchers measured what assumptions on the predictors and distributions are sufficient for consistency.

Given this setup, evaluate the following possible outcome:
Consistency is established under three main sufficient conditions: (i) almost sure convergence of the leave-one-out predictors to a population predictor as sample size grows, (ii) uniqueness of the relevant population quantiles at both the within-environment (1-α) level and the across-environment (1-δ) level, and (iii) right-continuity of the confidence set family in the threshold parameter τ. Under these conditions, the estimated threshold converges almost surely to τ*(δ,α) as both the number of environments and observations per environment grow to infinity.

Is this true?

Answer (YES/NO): NO